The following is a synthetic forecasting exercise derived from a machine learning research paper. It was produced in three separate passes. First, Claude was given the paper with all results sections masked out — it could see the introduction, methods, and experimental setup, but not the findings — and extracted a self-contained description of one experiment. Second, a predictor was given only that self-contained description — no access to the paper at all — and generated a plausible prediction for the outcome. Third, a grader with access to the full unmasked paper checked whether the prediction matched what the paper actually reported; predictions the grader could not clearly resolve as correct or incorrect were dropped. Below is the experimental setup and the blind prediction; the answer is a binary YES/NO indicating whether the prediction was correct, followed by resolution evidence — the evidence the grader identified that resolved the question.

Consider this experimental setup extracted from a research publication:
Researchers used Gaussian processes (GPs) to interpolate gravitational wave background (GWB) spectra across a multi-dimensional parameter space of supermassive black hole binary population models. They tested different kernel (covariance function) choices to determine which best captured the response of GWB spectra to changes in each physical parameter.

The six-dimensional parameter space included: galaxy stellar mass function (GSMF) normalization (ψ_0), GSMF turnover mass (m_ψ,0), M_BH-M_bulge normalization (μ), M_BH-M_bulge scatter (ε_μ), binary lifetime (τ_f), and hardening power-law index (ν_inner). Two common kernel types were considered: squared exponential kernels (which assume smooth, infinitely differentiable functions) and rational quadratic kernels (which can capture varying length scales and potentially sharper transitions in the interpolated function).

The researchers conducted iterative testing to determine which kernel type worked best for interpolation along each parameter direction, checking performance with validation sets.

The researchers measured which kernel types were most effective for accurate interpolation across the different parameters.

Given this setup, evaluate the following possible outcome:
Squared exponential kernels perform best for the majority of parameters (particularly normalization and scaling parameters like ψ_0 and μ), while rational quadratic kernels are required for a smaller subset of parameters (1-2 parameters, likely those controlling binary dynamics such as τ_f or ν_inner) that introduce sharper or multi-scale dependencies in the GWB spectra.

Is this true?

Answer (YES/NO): YES